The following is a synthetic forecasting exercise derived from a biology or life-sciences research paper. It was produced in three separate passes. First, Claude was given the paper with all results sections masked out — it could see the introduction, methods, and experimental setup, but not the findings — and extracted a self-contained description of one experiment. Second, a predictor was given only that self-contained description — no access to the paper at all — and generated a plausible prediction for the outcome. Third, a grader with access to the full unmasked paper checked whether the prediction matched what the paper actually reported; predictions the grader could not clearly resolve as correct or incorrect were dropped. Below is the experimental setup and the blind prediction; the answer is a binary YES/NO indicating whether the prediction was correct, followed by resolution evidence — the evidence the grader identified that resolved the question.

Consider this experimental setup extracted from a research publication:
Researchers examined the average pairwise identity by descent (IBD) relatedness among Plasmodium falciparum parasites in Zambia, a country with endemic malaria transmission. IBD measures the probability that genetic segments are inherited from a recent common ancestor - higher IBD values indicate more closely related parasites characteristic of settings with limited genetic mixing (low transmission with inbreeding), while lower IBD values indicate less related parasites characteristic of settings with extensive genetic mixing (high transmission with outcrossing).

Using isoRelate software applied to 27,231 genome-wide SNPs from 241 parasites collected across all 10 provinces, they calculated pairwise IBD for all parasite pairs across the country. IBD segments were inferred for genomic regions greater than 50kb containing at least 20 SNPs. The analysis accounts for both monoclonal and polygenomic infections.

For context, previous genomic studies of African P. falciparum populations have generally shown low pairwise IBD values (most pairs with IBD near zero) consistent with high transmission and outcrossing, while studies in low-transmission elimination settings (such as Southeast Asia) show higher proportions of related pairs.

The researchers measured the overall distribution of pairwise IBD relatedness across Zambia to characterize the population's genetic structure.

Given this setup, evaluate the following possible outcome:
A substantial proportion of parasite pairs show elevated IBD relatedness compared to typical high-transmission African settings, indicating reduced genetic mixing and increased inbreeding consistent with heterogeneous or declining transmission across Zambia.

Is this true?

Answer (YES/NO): NO